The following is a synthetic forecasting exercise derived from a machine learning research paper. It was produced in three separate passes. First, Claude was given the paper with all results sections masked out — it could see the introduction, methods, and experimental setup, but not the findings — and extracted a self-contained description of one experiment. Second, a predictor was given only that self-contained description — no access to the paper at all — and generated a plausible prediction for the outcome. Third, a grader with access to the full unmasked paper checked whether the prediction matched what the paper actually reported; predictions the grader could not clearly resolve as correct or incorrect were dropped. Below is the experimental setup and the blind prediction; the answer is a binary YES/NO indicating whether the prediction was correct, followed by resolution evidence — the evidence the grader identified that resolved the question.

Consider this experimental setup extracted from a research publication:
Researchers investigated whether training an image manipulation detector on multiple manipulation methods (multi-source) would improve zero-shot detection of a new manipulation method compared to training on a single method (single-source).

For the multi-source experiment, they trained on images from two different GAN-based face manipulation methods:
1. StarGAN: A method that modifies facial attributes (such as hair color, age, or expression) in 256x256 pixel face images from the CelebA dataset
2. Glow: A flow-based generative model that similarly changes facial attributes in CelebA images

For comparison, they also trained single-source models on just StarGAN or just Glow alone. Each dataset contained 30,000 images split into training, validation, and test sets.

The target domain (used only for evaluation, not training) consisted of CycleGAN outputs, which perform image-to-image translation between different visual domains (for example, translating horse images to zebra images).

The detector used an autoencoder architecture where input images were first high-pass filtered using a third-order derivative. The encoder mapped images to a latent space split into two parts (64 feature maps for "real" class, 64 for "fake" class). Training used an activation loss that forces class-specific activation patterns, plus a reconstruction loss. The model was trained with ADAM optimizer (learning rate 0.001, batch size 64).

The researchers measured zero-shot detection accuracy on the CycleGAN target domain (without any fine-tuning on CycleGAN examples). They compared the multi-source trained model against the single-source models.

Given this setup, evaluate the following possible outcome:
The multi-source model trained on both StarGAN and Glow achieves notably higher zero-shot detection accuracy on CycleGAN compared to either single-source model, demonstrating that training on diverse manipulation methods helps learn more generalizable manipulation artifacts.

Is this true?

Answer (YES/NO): YES